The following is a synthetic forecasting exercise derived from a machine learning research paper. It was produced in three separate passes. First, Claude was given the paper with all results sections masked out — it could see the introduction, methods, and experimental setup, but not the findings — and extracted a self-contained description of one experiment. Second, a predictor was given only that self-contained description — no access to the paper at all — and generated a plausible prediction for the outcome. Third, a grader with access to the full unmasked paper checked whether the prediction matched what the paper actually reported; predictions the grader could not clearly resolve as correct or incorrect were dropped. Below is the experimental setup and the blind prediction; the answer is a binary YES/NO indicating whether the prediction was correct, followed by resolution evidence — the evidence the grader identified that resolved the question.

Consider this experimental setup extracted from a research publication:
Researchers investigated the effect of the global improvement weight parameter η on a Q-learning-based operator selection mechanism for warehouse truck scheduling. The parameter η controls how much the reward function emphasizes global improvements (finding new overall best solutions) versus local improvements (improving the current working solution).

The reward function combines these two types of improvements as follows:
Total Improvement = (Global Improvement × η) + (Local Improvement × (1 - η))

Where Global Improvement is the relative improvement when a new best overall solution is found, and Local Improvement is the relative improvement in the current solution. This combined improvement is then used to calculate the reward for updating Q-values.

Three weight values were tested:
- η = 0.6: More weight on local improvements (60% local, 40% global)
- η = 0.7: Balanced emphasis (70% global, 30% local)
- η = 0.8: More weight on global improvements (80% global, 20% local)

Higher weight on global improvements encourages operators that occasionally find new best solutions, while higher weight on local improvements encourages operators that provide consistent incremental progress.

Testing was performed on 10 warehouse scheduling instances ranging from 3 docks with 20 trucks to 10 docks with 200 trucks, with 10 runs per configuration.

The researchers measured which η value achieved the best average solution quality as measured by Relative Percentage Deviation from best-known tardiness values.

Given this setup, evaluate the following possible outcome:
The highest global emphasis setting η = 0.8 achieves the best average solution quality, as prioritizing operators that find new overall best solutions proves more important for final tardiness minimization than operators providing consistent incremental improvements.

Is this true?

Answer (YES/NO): YES